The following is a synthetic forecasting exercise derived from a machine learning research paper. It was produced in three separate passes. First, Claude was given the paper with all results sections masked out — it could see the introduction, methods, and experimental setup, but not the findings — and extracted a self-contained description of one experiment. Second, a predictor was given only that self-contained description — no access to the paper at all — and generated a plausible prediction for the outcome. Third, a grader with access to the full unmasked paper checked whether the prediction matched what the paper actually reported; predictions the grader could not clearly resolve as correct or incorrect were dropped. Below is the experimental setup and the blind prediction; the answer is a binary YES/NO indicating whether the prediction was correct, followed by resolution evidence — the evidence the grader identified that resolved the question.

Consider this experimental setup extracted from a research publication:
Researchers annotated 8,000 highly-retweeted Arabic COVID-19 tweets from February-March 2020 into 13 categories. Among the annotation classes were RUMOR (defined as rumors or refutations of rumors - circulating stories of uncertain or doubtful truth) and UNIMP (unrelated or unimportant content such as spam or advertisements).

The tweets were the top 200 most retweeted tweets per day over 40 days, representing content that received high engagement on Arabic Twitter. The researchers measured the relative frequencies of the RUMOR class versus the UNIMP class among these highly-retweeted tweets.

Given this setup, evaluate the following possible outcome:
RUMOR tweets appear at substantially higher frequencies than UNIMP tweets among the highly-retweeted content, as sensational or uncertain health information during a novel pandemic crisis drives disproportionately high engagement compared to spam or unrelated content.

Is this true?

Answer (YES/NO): NO